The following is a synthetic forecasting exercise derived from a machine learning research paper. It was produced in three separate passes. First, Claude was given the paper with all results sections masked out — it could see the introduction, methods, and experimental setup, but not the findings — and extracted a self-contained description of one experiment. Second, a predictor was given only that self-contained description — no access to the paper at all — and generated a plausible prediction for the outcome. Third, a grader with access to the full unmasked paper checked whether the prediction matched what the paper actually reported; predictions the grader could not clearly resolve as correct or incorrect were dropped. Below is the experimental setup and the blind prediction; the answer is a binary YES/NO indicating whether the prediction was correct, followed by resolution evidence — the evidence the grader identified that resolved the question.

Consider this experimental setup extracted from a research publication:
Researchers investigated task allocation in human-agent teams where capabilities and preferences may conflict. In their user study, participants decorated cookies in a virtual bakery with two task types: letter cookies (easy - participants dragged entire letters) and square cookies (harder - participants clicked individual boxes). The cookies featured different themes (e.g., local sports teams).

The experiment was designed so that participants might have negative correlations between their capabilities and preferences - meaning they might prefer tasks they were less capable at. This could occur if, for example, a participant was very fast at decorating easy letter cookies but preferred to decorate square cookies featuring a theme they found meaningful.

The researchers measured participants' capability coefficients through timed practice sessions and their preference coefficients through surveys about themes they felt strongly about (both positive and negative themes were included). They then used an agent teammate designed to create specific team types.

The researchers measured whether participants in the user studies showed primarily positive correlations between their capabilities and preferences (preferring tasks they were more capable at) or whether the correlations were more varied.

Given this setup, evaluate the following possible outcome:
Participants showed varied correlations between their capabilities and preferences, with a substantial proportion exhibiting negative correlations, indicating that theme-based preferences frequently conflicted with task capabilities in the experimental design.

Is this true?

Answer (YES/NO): YES